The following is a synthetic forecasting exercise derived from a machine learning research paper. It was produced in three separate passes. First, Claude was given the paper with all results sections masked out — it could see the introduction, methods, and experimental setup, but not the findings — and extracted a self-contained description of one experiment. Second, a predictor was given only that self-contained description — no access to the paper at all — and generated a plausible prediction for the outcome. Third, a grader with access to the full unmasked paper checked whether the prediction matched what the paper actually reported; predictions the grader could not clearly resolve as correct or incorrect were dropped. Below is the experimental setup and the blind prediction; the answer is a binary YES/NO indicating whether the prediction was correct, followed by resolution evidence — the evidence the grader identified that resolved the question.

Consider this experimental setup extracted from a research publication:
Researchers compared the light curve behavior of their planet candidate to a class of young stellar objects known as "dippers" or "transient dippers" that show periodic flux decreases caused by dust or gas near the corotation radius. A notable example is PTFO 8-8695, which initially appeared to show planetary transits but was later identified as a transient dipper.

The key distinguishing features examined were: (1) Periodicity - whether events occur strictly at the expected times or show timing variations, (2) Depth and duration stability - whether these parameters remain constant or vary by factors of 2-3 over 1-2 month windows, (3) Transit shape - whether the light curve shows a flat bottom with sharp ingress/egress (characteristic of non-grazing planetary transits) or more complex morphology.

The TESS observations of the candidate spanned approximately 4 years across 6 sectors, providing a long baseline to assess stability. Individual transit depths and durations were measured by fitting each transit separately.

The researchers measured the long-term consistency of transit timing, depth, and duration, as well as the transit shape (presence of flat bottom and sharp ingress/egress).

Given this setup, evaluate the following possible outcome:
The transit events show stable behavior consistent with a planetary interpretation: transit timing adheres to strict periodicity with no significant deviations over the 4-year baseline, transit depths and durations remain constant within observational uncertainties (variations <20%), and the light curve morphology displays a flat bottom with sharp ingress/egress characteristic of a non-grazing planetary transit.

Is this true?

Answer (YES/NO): YES